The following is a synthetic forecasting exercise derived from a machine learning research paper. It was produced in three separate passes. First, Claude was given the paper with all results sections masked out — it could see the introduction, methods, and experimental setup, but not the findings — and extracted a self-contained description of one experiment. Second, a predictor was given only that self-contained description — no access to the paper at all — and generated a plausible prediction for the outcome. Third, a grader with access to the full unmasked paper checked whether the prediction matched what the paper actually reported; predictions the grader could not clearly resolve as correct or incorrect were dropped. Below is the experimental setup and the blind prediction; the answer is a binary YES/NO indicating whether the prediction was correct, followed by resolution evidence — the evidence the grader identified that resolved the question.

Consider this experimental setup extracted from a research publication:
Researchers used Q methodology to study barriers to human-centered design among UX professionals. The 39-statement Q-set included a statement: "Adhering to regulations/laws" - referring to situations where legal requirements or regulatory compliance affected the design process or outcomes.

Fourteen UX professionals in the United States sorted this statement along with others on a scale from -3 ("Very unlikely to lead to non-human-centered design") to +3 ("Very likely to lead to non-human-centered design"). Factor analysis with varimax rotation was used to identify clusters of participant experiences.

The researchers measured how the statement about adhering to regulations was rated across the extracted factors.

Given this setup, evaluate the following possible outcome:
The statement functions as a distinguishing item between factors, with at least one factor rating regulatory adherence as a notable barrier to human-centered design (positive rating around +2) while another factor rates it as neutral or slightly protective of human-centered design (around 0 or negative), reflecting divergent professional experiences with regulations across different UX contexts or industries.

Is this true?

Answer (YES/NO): NO